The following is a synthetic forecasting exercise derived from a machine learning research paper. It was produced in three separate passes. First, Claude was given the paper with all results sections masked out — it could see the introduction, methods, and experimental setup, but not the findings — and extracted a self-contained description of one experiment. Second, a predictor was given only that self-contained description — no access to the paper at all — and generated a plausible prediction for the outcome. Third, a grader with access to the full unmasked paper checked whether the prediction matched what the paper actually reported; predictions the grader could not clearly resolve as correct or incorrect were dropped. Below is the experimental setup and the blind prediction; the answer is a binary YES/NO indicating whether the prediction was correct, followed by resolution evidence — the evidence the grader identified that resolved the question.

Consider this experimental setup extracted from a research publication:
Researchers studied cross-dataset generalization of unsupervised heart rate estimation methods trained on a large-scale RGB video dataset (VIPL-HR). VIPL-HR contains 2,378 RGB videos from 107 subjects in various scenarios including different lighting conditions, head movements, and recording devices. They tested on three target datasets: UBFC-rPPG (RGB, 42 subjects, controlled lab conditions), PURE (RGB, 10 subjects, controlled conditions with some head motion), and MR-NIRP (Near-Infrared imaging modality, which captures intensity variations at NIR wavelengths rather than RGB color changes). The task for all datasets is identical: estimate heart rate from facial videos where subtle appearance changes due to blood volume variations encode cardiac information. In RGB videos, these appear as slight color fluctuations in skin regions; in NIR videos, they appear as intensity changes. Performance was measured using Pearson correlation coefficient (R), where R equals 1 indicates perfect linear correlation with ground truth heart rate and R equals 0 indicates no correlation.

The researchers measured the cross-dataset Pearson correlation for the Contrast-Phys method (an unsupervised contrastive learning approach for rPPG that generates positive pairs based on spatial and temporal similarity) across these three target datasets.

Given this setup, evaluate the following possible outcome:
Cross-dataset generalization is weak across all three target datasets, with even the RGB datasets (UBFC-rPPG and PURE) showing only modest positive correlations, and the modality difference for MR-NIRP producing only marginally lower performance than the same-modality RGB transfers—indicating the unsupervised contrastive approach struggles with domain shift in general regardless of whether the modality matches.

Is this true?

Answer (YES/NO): NO